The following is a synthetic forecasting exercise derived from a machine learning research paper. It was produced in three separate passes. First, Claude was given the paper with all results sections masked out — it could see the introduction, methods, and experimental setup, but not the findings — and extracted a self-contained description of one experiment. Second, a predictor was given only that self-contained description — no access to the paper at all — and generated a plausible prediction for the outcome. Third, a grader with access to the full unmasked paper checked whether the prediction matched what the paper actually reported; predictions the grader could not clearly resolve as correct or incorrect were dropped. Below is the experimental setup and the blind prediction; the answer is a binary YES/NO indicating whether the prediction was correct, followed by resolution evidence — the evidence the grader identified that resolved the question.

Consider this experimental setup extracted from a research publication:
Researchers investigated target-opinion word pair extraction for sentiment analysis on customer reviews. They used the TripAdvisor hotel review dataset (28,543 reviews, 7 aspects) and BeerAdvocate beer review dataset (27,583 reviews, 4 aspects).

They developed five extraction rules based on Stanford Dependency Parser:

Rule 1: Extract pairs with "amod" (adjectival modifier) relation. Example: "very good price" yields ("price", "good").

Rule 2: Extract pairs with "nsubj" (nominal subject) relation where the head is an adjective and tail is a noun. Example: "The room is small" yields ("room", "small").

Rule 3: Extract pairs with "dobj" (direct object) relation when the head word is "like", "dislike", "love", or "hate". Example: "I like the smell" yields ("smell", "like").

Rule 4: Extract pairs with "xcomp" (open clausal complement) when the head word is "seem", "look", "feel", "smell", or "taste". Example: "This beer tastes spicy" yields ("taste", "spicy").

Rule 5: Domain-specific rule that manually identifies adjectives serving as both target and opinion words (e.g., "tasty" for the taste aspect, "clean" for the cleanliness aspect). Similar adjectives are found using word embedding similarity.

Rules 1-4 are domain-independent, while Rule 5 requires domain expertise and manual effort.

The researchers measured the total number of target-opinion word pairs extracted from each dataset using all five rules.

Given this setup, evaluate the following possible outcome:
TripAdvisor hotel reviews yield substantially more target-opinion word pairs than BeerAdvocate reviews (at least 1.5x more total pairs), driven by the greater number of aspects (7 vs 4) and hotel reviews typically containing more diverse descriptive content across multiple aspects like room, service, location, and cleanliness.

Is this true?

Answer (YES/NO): NO